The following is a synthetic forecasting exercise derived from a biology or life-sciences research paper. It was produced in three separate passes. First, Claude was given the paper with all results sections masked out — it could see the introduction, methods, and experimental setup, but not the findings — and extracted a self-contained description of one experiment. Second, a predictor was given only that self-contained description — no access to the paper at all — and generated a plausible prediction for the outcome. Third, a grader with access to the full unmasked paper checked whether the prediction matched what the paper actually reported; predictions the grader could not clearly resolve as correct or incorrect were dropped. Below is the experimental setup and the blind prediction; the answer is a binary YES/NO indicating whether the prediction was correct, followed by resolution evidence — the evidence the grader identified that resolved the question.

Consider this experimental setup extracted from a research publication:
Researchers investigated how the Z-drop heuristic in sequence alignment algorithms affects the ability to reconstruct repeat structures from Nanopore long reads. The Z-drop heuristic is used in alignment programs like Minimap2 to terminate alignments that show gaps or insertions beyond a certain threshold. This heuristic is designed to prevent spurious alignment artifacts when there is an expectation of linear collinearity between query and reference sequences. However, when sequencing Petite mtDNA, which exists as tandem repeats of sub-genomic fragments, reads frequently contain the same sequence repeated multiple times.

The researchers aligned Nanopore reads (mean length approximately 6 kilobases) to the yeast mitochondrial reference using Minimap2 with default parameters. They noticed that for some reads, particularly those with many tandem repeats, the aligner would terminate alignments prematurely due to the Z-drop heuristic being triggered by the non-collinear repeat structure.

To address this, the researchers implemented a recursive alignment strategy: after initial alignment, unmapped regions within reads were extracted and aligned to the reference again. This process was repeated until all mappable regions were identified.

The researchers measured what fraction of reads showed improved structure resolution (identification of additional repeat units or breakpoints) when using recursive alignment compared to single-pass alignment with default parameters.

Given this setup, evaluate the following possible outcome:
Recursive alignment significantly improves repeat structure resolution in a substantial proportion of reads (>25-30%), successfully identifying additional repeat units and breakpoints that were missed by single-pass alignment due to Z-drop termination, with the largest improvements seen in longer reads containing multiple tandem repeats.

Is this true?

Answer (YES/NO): NO